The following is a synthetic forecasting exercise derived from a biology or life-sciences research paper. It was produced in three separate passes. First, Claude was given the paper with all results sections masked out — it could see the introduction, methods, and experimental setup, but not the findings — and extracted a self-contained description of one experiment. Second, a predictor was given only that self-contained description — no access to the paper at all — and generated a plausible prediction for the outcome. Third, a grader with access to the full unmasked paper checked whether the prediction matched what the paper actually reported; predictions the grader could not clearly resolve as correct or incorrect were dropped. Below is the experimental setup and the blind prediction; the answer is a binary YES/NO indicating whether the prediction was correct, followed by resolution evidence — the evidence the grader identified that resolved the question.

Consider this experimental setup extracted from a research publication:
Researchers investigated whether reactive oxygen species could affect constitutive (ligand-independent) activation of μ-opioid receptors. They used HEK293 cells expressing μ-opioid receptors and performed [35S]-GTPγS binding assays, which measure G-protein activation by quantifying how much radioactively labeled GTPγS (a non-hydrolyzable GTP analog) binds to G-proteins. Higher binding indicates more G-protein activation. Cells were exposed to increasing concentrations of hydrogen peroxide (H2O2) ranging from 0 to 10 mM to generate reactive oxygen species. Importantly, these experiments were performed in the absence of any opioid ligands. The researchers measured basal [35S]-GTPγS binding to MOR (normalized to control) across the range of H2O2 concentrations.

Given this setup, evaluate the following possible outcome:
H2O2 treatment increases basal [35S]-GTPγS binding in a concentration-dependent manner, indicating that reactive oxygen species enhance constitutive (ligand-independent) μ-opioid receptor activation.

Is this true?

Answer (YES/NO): YES